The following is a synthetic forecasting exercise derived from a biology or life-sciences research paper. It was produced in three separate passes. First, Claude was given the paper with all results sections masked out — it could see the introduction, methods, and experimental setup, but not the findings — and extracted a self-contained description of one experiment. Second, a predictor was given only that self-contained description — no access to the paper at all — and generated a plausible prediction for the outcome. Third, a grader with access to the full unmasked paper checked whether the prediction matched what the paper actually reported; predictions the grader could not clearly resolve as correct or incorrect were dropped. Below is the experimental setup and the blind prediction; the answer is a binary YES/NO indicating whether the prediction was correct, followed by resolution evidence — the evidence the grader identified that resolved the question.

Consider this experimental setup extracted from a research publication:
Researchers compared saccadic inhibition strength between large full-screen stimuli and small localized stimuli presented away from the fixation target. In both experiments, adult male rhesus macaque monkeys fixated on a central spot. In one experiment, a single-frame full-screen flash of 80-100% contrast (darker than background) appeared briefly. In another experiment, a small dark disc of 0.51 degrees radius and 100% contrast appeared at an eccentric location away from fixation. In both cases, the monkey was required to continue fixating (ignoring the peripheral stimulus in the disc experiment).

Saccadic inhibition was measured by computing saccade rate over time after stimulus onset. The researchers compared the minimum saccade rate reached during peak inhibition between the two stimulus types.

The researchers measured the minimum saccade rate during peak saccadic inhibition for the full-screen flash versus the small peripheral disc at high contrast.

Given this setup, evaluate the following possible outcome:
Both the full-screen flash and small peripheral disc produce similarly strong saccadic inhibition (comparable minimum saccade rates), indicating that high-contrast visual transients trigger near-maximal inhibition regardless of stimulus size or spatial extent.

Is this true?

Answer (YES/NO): NO